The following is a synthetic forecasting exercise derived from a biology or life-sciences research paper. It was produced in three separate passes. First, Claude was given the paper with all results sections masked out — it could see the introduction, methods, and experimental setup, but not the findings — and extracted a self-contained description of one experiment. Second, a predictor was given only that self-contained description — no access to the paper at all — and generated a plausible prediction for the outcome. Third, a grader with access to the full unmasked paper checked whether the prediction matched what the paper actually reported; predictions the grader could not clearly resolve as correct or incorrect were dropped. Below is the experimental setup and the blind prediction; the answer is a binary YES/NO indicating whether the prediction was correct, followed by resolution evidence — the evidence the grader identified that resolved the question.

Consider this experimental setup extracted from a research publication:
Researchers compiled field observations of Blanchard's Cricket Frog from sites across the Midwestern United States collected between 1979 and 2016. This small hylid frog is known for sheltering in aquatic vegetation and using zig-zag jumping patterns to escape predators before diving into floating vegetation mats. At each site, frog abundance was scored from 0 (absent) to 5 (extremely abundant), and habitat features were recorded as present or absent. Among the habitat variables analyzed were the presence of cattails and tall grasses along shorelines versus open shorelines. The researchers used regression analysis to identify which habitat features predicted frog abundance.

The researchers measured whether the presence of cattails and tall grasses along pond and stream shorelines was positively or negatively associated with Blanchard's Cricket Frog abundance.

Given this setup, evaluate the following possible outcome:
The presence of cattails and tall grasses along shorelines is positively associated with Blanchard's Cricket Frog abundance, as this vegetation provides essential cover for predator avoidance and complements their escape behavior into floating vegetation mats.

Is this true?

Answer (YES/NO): NO